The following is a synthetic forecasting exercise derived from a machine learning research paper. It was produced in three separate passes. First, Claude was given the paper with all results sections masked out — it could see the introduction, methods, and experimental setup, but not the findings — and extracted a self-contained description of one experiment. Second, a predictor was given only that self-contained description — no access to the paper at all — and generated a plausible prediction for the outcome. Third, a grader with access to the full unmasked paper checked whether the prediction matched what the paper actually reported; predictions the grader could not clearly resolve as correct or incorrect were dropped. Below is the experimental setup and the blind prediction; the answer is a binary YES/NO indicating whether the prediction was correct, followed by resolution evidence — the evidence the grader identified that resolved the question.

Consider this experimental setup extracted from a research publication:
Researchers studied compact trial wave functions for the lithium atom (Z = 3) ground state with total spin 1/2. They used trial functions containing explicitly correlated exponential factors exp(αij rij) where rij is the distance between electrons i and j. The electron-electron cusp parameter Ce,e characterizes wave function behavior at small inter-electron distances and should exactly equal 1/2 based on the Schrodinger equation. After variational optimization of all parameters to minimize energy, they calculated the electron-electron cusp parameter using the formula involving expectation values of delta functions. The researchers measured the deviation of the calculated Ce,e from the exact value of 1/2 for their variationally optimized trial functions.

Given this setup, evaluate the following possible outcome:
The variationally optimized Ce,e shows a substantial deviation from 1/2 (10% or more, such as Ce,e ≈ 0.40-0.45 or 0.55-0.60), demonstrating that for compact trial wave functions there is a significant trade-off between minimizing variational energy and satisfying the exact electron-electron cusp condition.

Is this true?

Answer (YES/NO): NO